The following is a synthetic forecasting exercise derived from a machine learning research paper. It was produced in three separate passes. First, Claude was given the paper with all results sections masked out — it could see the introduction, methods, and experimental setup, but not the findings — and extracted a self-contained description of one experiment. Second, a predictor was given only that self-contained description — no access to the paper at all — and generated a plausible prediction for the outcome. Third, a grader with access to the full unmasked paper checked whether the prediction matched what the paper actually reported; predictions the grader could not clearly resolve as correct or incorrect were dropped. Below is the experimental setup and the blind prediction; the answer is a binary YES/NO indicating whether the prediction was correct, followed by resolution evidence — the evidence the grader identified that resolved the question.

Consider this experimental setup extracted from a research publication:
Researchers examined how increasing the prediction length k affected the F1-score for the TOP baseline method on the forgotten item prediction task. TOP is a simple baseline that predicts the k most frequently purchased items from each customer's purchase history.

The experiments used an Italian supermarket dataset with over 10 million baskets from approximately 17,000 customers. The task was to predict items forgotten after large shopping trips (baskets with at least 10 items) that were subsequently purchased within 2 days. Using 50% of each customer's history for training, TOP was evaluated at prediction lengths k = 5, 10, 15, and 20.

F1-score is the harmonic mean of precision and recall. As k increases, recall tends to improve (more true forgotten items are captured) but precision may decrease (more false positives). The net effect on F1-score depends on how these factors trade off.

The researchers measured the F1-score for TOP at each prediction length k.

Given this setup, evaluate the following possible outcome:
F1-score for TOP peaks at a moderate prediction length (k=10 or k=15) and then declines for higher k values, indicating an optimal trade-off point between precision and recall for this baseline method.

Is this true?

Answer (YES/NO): NO